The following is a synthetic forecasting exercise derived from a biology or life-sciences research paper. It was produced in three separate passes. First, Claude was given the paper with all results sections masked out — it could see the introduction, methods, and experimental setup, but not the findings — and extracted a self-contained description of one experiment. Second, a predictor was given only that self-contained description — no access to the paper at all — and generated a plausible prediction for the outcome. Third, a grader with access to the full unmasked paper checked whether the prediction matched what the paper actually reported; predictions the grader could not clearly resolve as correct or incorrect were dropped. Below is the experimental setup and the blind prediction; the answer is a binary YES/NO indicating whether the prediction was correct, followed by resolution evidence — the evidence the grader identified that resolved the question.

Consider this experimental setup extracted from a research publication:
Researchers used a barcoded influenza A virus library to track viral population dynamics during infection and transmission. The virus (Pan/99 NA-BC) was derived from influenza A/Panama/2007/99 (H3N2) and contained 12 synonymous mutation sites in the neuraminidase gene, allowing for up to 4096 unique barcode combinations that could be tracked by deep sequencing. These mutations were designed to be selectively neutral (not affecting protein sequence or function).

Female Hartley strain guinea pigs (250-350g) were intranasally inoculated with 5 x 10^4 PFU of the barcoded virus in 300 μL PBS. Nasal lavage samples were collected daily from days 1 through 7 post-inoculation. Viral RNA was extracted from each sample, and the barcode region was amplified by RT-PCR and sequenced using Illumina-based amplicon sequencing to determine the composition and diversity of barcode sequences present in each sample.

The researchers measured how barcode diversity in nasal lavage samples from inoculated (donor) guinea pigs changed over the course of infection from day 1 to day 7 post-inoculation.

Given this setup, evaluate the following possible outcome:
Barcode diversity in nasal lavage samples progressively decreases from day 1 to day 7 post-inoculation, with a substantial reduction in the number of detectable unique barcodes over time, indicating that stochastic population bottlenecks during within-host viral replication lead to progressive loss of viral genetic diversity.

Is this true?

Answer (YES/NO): NO